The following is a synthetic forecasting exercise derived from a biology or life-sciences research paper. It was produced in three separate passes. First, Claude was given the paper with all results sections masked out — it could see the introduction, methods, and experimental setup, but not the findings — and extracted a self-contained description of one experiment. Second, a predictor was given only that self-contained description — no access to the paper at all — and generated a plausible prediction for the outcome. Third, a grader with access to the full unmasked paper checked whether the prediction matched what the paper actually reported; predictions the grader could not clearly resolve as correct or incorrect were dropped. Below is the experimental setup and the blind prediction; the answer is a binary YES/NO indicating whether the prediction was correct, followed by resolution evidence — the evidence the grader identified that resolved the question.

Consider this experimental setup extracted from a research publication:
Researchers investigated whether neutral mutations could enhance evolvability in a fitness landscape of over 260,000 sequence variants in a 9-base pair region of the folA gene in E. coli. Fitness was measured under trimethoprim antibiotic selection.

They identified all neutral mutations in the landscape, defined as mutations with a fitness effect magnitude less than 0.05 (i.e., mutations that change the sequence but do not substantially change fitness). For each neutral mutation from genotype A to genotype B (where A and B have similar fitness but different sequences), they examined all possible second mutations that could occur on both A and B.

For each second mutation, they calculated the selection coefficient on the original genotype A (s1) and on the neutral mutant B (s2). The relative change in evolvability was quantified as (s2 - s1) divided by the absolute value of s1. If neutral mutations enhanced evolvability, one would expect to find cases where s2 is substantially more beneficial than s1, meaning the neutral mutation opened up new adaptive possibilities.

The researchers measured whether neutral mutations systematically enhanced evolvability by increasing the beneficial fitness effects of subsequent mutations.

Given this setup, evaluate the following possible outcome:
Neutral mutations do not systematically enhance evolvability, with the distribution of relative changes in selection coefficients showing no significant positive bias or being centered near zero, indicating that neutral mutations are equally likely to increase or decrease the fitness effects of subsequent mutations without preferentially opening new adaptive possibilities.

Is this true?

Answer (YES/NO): YES